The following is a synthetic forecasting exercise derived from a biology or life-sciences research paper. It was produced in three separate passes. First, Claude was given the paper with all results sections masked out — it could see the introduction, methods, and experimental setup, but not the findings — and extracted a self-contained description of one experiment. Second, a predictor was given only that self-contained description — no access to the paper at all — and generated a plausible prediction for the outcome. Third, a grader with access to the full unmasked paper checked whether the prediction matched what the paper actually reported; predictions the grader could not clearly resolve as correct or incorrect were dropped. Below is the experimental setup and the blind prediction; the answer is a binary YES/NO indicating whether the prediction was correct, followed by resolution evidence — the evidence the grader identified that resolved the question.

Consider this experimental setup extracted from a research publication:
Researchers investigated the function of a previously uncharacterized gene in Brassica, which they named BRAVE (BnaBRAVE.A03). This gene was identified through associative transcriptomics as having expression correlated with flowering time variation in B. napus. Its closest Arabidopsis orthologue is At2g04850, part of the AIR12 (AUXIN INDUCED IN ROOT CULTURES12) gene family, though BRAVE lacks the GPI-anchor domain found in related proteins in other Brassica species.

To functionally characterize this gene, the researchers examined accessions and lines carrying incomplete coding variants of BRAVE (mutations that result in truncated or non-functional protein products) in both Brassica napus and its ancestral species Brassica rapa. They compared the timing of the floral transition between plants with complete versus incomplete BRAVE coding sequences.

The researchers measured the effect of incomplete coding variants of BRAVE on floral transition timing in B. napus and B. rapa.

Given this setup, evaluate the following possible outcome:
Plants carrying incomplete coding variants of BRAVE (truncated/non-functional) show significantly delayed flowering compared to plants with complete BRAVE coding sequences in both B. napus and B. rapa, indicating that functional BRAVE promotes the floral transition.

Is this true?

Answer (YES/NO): YES